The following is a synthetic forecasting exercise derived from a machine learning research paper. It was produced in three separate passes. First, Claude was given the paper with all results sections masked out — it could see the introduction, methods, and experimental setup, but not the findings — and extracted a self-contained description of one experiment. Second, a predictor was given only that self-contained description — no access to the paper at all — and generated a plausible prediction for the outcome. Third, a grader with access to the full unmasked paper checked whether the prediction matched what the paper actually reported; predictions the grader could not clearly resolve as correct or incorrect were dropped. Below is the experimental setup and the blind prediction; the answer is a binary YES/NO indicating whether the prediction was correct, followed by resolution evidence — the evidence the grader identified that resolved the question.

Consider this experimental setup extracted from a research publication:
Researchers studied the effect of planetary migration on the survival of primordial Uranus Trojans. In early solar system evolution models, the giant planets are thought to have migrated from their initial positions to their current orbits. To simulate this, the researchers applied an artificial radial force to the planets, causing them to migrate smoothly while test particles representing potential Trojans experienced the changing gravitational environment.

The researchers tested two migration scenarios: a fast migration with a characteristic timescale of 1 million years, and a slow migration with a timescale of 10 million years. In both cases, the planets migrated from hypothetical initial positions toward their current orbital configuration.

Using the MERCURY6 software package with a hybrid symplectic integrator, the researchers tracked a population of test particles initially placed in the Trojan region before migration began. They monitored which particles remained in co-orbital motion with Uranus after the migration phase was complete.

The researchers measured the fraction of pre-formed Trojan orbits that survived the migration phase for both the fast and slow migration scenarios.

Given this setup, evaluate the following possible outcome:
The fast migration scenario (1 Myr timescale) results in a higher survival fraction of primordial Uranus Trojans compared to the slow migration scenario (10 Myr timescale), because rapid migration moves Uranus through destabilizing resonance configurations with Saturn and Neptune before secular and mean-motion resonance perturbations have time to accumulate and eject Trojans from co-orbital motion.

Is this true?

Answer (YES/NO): YES